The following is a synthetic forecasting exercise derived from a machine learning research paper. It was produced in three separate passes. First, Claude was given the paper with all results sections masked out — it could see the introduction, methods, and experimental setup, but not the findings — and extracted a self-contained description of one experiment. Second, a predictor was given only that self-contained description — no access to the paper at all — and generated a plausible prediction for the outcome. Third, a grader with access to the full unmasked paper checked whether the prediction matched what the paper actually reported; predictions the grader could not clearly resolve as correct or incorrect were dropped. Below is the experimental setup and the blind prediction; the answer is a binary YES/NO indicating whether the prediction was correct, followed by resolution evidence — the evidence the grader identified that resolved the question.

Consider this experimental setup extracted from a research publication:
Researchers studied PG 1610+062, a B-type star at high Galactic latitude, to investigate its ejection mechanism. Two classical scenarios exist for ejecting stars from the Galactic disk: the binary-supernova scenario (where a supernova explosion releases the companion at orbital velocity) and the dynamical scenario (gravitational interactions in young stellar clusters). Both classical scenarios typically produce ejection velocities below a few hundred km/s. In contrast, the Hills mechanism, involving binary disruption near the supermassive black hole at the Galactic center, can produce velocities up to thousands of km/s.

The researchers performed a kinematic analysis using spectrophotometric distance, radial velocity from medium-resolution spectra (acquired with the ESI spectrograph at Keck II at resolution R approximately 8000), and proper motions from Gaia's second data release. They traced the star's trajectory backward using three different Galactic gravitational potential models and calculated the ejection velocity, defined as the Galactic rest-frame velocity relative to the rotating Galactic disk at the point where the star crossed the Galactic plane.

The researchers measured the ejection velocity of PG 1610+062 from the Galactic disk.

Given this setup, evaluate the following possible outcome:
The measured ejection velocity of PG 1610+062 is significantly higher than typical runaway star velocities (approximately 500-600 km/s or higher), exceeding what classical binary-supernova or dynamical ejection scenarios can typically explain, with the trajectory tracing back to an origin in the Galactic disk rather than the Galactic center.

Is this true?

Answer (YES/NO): YES